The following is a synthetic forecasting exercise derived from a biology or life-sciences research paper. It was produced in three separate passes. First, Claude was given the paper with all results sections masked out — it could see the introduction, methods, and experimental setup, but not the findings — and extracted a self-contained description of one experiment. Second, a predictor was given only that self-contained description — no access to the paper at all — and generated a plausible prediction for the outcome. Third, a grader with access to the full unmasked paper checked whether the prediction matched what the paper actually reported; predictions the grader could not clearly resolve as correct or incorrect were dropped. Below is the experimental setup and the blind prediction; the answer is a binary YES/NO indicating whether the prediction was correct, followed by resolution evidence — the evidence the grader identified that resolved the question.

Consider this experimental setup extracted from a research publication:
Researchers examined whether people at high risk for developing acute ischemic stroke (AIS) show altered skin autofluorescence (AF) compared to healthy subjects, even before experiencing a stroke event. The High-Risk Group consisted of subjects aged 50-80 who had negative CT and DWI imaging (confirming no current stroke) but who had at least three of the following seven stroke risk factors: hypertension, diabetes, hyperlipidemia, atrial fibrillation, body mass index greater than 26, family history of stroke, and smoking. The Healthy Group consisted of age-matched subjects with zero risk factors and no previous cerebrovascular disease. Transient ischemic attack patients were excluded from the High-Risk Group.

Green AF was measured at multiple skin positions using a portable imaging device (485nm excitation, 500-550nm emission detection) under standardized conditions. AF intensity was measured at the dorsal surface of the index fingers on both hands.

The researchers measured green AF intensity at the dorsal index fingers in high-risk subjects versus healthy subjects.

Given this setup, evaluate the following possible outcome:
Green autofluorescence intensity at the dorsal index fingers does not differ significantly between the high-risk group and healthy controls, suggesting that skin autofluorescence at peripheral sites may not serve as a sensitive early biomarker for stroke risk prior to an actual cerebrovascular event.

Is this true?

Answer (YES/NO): NO